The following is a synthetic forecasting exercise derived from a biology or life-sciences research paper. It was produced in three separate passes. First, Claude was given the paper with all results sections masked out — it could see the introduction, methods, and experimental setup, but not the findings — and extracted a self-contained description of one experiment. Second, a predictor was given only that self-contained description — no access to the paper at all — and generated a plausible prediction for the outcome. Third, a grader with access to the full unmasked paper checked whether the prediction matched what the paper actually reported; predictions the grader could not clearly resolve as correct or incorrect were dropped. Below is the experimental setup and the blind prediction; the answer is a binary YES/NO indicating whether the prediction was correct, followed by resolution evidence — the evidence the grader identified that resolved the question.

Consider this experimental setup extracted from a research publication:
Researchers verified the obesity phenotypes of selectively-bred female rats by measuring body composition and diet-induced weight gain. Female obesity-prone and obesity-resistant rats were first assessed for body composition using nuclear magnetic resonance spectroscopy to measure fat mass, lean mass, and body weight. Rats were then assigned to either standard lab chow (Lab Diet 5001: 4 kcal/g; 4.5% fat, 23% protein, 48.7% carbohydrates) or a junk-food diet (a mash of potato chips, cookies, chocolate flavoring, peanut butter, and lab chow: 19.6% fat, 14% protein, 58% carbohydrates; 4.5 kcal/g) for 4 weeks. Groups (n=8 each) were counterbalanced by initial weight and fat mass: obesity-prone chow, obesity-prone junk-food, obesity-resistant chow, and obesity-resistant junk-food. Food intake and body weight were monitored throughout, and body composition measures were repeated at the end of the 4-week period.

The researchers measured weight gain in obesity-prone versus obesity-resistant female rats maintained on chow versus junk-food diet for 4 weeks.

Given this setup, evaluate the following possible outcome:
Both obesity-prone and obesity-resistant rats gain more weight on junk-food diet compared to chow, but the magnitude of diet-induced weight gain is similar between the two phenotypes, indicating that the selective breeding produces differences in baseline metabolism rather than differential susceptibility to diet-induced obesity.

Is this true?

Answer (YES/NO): NO